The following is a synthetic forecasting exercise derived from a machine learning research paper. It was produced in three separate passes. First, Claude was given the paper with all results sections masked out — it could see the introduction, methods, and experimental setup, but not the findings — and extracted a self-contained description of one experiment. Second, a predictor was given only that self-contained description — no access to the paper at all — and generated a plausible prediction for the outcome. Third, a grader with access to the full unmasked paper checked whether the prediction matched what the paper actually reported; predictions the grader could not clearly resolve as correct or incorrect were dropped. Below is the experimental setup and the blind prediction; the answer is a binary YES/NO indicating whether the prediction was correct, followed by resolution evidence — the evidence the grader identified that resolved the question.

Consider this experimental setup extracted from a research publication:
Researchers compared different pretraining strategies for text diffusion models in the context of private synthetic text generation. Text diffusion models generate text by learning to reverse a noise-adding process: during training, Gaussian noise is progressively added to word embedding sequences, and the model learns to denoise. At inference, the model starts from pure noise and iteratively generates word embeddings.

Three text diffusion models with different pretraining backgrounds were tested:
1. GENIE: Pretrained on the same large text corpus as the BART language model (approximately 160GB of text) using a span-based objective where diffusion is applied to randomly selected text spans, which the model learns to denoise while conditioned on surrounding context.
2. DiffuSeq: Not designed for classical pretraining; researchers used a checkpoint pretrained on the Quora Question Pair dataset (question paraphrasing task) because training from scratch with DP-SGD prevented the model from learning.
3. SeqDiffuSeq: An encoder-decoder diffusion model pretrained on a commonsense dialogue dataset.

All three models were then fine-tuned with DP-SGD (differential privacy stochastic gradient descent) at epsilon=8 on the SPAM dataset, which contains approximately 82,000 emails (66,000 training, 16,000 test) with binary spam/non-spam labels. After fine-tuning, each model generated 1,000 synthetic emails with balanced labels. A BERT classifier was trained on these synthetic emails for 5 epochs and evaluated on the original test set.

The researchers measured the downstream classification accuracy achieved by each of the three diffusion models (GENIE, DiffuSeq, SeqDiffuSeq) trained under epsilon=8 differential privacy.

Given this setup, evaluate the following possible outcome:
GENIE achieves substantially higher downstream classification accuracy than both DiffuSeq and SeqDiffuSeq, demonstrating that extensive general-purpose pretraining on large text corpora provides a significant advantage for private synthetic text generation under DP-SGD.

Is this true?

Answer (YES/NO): NO